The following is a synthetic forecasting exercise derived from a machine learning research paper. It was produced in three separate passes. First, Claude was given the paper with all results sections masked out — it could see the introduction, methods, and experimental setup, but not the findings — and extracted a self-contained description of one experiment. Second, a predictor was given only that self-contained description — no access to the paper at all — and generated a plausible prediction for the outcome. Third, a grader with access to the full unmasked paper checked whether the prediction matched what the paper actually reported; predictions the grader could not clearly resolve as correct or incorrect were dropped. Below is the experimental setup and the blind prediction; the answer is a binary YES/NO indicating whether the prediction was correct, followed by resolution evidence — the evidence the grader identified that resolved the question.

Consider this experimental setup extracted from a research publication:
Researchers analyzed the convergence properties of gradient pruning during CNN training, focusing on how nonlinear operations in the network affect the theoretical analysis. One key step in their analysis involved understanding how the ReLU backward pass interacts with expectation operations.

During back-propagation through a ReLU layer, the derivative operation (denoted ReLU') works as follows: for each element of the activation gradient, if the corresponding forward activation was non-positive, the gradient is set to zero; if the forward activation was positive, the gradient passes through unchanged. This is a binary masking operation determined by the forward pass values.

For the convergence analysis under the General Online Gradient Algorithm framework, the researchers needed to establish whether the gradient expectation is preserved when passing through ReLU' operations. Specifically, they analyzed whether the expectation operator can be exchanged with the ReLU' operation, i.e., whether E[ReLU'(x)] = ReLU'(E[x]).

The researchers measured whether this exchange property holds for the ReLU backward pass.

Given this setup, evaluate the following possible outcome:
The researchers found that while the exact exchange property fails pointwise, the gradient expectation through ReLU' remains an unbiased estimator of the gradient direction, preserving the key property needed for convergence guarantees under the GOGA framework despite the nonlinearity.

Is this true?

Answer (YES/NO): NO